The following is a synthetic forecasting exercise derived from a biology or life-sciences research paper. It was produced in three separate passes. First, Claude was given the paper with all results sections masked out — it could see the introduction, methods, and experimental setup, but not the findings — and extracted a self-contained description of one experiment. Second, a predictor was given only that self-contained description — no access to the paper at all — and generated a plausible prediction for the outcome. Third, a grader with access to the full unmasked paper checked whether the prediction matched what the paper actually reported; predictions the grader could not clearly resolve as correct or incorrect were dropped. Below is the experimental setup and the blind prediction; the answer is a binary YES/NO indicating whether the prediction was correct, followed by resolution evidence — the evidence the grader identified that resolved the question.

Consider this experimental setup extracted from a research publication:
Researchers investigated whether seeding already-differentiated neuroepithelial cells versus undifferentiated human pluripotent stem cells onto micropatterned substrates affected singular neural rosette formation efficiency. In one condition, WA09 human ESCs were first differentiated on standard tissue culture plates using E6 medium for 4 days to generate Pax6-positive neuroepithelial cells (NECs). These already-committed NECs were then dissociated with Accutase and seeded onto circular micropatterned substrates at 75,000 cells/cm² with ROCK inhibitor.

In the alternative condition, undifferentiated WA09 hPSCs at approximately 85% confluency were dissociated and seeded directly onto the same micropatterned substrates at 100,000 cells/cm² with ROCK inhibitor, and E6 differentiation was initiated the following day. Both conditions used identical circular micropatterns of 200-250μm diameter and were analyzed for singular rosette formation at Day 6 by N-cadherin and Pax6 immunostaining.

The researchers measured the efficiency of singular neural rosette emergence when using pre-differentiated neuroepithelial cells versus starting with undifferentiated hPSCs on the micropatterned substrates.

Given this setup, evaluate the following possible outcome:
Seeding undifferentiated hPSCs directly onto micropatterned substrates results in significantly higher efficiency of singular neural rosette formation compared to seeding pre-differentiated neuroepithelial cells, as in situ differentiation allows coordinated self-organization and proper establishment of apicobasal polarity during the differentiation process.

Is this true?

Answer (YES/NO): YES